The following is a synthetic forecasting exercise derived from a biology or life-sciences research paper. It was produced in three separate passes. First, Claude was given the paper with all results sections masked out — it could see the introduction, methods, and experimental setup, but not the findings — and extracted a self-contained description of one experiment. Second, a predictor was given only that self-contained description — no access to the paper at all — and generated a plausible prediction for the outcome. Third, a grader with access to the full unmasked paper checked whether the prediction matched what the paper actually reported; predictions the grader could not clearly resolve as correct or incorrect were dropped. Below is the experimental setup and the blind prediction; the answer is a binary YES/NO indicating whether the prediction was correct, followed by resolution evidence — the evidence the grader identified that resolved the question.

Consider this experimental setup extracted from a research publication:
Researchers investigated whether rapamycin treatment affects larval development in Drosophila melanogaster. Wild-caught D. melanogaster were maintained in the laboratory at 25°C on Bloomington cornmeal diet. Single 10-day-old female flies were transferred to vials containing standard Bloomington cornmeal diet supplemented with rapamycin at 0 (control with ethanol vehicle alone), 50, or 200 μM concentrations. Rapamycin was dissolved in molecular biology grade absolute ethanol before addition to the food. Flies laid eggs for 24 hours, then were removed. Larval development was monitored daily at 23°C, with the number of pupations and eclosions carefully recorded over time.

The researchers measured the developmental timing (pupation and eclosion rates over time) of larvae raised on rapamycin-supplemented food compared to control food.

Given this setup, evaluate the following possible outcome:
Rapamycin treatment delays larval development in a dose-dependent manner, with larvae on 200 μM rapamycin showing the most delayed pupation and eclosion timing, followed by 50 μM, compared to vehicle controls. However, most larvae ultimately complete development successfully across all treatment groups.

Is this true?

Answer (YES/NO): NO